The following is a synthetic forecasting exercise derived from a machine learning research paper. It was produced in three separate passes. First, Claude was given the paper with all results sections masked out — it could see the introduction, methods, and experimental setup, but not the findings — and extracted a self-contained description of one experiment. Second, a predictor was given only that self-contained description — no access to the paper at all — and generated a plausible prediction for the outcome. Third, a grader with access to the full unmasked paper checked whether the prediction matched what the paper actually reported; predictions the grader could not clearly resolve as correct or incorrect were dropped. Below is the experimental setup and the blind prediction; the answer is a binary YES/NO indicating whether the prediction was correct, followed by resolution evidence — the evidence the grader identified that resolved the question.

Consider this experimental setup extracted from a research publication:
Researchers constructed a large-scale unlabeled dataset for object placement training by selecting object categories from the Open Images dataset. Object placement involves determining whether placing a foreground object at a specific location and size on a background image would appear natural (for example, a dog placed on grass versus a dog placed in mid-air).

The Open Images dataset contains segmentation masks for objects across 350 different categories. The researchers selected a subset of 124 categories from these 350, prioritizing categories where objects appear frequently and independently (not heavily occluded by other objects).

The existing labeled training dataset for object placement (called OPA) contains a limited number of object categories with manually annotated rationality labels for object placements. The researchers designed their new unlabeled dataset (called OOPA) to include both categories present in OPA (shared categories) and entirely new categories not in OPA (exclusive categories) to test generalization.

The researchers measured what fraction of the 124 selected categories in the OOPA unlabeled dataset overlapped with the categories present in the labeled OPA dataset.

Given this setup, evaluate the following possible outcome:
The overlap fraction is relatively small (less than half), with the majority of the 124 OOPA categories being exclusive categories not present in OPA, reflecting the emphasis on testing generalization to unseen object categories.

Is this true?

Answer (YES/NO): YES